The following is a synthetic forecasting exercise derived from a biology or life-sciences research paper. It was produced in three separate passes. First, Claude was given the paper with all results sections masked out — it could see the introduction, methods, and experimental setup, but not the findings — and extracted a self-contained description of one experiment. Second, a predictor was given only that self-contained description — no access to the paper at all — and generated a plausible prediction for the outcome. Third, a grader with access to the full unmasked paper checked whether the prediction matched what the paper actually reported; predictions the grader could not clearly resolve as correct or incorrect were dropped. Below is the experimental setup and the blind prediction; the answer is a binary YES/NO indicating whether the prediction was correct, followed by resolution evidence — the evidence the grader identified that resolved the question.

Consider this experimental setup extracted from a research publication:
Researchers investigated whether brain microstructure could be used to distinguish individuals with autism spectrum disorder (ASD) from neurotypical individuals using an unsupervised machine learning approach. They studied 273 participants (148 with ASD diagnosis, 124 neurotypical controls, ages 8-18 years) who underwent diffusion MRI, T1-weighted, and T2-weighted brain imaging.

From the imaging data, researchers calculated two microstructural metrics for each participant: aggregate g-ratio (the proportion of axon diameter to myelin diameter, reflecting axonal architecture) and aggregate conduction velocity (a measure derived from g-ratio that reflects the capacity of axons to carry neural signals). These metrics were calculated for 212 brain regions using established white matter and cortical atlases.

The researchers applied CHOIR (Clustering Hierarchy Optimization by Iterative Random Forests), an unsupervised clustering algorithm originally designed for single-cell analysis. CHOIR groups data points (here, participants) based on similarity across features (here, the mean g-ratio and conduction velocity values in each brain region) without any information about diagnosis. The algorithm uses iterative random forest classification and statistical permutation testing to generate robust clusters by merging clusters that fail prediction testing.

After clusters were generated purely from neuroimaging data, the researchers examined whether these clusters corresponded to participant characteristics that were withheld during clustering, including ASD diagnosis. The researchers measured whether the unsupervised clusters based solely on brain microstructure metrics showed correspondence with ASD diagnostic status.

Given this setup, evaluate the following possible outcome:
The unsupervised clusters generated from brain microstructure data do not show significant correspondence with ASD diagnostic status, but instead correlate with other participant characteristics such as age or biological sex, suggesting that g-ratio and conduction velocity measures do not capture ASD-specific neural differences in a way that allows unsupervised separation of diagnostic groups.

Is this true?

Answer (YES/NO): NO